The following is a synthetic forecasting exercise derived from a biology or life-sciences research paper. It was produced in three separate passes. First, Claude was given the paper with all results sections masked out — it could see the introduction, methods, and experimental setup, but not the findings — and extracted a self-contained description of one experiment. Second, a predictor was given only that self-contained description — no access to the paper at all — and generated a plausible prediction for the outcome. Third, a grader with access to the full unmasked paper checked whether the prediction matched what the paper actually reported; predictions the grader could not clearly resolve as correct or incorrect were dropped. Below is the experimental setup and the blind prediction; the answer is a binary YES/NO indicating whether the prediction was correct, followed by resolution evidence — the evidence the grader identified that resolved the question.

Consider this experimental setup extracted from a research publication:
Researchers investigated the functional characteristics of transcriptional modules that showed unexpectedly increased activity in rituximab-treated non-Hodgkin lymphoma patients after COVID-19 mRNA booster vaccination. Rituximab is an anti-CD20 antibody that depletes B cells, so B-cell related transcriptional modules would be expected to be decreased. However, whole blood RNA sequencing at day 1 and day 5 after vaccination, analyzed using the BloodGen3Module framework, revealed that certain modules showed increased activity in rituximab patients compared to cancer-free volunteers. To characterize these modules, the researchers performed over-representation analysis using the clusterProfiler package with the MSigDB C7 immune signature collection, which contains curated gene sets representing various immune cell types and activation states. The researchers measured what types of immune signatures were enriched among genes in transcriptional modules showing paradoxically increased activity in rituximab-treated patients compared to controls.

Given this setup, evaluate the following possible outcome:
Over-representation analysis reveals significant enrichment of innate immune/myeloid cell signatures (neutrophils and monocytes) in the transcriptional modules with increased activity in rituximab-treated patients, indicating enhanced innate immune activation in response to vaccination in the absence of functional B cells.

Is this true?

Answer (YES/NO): NO